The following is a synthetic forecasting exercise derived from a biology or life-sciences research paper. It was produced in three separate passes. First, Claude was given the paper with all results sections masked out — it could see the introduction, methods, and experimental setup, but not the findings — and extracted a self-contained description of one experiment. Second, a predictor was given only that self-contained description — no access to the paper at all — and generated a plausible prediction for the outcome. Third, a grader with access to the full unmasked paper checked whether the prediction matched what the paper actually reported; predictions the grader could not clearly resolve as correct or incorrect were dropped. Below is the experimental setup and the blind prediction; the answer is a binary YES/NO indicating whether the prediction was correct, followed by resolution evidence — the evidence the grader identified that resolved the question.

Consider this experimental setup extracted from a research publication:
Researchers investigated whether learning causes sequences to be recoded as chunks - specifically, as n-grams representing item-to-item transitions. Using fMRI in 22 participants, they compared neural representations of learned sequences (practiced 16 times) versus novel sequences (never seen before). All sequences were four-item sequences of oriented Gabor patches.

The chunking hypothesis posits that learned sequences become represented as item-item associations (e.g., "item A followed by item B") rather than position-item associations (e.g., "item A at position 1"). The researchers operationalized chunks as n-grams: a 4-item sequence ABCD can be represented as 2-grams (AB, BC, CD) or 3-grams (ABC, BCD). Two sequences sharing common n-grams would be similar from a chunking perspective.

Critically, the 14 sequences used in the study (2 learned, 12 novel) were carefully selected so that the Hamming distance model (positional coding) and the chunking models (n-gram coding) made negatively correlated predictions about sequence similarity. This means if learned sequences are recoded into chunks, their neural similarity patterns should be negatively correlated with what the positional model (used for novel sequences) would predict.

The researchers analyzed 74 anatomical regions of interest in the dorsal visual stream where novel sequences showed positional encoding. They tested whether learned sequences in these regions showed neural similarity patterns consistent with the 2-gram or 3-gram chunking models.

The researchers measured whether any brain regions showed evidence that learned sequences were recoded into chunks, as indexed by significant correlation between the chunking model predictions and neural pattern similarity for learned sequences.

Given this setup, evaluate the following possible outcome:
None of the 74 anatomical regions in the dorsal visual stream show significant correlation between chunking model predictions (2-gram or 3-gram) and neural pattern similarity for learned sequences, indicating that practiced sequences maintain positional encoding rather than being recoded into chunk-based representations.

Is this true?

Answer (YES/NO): NO